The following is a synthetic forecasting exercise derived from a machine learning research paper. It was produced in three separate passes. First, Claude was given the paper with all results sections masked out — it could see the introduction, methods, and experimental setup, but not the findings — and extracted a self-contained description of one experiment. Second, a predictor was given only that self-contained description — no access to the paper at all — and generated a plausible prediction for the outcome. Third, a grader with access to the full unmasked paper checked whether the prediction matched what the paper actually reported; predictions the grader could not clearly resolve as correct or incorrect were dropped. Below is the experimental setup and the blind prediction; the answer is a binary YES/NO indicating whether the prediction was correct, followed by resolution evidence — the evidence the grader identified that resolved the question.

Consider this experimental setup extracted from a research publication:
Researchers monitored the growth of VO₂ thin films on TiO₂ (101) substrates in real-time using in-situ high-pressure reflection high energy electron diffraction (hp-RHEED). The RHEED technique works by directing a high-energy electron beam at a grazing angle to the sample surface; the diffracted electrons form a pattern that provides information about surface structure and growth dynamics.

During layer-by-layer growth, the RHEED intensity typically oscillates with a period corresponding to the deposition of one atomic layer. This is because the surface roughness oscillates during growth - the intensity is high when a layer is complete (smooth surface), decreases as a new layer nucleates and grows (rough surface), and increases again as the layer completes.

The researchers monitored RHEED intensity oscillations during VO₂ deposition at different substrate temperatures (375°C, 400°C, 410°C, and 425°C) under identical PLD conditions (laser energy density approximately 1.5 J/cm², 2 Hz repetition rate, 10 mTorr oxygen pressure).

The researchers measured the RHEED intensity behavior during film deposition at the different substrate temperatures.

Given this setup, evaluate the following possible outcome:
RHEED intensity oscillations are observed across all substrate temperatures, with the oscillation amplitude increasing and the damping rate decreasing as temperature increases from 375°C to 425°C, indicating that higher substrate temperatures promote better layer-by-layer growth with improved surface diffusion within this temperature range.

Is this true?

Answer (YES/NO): NO